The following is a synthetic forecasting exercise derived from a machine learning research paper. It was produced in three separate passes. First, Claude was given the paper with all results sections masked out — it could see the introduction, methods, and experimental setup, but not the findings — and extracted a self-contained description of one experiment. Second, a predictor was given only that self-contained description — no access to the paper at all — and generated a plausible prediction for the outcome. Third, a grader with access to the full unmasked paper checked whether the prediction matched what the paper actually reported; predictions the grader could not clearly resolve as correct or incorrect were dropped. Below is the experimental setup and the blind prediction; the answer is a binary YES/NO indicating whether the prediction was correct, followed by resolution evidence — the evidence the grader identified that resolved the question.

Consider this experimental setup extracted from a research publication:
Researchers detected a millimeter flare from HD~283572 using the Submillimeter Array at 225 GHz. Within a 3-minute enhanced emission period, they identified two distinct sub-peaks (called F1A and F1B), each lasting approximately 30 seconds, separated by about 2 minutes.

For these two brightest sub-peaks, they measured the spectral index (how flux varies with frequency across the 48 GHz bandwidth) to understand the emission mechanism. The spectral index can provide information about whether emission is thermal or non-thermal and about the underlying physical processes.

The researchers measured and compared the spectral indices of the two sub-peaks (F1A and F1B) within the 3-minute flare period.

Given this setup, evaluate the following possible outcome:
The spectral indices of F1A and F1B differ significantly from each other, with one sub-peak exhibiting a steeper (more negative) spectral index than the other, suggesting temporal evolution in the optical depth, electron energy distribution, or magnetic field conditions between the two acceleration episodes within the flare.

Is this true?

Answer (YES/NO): NO